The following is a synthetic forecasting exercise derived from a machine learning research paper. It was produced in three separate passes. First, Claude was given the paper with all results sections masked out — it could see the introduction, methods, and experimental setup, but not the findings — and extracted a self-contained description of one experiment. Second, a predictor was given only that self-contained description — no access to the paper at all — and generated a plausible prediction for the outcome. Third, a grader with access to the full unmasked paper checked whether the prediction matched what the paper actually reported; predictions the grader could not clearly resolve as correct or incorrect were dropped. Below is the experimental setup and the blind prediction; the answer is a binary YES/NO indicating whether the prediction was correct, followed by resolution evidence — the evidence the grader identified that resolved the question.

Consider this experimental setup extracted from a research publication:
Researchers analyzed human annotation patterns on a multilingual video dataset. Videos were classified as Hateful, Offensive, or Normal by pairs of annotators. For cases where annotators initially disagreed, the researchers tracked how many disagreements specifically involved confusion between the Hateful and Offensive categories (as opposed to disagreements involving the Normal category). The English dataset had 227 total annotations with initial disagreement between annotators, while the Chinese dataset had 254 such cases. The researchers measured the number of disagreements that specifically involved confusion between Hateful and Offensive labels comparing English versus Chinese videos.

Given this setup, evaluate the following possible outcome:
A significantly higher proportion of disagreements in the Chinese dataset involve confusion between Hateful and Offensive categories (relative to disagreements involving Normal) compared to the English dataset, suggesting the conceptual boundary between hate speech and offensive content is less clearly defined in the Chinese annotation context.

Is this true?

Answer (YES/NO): YES